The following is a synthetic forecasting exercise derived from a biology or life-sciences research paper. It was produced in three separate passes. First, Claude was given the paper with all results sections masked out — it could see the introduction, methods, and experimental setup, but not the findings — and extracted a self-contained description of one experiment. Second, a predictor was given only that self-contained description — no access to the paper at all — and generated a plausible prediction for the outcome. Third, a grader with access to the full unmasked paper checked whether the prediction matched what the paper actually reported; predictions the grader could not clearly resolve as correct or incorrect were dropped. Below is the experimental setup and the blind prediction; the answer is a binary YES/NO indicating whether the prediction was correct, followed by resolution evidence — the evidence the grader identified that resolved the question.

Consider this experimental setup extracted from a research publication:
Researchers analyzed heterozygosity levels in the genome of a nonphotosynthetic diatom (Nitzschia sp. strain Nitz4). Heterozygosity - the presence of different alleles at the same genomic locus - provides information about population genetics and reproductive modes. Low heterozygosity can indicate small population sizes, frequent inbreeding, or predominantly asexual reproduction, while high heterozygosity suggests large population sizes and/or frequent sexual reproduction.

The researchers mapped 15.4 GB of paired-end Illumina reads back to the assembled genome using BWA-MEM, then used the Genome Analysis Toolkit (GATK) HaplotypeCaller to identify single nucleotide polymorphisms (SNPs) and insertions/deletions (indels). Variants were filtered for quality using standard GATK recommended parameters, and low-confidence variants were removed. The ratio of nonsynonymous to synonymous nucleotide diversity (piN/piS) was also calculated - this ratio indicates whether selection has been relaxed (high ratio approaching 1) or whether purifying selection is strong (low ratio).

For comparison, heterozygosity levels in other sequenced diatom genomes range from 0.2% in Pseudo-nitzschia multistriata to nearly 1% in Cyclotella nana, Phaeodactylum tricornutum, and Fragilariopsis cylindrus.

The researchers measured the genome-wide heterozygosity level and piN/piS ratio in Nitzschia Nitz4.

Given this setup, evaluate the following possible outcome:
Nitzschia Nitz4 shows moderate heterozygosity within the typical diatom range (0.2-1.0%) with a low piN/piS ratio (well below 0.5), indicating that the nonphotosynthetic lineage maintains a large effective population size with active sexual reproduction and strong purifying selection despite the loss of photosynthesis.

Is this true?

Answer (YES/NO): NO